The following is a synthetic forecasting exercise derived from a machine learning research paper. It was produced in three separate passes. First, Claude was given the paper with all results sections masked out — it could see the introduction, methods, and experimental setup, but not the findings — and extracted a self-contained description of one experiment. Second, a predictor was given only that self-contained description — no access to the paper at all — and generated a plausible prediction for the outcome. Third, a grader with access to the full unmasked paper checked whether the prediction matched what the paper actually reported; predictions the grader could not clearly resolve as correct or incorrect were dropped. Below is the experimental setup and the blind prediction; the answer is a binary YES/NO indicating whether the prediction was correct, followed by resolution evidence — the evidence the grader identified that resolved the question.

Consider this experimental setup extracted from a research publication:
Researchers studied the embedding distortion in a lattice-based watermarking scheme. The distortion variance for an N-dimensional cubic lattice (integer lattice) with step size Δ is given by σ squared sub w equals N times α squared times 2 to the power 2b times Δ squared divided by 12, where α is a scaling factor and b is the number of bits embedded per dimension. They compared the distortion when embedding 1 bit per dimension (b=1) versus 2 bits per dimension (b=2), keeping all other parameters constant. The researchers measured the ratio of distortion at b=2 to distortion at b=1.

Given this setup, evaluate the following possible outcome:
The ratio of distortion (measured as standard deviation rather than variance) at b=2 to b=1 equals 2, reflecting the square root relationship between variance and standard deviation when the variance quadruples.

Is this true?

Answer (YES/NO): YES